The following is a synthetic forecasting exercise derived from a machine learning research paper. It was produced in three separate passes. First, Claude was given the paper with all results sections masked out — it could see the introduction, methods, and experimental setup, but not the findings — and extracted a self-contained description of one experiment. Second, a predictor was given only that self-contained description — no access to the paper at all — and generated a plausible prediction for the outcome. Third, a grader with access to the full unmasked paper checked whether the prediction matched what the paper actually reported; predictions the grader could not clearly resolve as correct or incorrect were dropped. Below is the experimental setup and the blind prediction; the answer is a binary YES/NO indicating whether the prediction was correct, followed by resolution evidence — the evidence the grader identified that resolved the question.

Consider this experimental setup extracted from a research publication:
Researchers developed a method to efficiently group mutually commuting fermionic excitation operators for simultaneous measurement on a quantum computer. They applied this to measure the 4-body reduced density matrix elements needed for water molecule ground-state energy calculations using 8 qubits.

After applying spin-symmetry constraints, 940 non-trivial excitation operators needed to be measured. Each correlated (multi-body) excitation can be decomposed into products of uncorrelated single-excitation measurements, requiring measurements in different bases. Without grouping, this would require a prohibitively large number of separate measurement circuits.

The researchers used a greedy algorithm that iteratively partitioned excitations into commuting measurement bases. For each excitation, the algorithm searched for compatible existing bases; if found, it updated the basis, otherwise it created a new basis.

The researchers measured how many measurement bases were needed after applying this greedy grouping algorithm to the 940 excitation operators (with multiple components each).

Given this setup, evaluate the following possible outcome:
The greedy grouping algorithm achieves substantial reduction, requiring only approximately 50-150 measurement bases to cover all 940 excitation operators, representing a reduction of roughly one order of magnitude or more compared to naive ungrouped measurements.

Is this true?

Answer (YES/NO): NO